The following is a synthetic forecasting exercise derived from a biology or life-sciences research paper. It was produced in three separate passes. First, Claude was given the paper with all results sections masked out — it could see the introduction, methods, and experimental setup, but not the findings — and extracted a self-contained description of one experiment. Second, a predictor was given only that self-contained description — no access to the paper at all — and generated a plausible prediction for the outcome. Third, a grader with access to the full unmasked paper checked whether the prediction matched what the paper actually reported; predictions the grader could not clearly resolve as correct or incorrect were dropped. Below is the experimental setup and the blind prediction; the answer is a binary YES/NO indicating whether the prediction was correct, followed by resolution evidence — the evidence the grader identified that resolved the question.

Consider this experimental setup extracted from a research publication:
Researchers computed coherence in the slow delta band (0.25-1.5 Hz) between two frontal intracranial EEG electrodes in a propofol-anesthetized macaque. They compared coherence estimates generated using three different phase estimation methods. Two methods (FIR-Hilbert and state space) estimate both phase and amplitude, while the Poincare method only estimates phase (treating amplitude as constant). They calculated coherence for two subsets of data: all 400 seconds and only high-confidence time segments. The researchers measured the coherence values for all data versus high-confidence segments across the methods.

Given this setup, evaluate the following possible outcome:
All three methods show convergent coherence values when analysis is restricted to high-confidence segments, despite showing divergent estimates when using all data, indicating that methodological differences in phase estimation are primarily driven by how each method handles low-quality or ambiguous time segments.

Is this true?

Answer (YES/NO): NO